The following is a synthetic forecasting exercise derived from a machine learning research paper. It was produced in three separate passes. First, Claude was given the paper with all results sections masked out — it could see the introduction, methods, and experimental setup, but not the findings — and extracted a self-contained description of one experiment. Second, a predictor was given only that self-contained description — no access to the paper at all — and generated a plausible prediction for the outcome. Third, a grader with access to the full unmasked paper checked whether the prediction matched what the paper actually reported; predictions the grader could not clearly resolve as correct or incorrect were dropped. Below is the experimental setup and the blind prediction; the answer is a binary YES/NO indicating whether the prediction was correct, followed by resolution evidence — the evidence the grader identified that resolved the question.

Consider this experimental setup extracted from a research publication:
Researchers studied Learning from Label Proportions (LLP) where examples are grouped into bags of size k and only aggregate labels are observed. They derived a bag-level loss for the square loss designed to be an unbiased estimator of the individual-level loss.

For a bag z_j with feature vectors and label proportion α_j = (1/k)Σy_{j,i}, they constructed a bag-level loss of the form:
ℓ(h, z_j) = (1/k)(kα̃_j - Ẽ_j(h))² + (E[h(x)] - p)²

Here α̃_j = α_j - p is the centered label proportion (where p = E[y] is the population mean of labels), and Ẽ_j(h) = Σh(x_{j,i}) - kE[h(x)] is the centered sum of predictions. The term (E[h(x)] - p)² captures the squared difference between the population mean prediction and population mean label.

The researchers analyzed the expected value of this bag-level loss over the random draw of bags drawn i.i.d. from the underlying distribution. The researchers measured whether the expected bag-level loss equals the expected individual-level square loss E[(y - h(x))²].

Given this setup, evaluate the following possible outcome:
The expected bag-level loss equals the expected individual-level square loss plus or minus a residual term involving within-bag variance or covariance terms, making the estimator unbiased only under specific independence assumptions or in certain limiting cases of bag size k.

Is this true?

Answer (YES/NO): NO